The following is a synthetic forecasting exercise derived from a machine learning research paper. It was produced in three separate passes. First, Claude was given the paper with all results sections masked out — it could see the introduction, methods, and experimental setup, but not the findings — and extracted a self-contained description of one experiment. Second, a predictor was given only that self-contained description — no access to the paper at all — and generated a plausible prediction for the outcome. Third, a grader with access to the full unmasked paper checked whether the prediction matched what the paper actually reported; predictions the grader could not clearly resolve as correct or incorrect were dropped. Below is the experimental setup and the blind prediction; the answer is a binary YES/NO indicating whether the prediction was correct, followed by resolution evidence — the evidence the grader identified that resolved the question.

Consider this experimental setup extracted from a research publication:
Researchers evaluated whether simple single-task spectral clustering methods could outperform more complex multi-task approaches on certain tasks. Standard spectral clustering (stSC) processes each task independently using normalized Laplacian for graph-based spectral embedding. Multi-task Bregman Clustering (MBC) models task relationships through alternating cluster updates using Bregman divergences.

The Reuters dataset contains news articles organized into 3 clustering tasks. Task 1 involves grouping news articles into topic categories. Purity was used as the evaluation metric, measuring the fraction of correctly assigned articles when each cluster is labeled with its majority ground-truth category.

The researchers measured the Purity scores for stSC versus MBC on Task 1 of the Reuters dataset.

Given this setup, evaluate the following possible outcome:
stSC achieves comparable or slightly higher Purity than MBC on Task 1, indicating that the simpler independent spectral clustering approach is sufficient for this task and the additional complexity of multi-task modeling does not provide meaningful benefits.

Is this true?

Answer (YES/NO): NO